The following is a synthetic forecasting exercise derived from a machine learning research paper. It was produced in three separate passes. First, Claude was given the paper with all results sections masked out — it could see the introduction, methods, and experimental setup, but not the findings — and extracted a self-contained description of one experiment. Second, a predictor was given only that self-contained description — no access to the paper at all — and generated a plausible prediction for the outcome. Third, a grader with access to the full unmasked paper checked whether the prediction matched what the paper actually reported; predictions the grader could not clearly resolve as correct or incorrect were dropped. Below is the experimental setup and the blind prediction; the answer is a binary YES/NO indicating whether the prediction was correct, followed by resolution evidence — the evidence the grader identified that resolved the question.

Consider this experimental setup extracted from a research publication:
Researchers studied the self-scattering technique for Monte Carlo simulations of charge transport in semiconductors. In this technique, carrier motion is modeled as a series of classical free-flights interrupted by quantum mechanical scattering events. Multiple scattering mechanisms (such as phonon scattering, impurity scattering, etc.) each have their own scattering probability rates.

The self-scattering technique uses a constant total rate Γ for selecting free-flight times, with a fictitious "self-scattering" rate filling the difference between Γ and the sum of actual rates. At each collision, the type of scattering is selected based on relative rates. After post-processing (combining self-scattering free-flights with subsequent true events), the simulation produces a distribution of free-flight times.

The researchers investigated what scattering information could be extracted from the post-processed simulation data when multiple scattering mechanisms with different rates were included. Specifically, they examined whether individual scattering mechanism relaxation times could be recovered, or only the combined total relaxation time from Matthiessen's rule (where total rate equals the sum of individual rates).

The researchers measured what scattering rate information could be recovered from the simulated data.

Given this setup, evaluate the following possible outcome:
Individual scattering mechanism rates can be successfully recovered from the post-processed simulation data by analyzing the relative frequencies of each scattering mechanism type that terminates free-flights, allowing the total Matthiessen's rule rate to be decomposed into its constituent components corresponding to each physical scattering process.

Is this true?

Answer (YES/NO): NO